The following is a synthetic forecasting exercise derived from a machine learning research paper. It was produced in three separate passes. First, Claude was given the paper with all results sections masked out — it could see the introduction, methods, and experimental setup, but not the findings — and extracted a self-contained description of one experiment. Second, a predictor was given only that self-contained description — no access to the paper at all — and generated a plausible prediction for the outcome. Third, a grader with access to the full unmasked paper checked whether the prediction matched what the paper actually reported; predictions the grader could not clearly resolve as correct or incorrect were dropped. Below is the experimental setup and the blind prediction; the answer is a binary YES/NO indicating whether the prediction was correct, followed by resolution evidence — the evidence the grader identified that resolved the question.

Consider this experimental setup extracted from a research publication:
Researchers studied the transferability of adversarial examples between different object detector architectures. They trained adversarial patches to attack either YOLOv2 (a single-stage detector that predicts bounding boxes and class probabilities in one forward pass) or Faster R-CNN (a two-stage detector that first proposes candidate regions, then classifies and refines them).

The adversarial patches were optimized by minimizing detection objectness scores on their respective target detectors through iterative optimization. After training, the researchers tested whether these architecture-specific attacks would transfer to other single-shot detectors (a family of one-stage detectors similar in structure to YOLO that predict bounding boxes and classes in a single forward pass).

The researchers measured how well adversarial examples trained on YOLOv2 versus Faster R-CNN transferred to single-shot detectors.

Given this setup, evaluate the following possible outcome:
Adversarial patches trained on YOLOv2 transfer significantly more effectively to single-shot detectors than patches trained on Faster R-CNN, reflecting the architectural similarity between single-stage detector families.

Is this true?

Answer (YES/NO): NO